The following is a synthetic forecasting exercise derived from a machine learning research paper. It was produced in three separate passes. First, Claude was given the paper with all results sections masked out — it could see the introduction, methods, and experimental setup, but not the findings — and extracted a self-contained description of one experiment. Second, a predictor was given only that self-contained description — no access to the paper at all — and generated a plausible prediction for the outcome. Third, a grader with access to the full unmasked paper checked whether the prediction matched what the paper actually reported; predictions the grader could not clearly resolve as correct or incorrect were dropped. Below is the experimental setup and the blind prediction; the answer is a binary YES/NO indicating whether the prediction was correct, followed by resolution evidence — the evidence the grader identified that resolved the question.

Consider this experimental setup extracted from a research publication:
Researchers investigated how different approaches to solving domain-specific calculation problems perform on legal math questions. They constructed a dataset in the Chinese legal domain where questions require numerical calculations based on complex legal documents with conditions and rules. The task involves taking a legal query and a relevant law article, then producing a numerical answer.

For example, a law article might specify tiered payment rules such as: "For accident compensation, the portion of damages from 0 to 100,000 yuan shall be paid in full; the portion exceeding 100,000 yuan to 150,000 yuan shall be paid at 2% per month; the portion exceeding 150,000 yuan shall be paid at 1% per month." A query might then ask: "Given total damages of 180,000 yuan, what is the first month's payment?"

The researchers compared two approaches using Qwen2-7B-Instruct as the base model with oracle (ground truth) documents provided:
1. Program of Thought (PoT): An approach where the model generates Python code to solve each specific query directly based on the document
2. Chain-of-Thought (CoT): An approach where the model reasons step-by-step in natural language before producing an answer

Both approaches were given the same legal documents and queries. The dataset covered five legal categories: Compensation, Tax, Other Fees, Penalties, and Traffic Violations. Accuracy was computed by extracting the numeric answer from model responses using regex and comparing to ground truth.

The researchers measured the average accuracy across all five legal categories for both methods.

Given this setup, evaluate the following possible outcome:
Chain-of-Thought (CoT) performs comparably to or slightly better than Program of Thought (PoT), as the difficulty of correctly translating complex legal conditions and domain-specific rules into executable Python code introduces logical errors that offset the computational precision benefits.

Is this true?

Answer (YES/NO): NO